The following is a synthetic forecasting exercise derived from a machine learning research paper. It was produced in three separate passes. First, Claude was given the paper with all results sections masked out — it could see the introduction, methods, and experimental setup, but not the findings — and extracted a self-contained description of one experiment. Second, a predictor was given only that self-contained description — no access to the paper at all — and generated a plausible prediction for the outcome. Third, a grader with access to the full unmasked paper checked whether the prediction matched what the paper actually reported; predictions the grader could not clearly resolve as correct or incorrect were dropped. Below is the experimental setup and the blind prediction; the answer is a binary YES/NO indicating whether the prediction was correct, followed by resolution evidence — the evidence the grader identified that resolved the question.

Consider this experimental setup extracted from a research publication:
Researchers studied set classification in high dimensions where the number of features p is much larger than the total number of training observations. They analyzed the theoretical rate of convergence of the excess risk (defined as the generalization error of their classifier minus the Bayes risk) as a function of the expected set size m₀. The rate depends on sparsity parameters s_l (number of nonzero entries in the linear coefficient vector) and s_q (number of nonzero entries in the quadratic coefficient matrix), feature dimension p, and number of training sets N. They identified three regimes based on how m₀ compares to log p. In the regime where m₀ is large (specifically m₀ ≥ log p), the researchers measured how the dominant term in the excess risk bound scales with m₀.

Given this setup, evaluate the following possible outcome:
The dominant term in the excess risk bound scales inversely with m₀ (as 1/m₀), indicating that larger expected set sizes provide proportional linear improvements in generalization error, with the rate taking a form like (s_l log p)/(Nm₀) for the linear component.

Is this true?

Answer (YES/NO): NO